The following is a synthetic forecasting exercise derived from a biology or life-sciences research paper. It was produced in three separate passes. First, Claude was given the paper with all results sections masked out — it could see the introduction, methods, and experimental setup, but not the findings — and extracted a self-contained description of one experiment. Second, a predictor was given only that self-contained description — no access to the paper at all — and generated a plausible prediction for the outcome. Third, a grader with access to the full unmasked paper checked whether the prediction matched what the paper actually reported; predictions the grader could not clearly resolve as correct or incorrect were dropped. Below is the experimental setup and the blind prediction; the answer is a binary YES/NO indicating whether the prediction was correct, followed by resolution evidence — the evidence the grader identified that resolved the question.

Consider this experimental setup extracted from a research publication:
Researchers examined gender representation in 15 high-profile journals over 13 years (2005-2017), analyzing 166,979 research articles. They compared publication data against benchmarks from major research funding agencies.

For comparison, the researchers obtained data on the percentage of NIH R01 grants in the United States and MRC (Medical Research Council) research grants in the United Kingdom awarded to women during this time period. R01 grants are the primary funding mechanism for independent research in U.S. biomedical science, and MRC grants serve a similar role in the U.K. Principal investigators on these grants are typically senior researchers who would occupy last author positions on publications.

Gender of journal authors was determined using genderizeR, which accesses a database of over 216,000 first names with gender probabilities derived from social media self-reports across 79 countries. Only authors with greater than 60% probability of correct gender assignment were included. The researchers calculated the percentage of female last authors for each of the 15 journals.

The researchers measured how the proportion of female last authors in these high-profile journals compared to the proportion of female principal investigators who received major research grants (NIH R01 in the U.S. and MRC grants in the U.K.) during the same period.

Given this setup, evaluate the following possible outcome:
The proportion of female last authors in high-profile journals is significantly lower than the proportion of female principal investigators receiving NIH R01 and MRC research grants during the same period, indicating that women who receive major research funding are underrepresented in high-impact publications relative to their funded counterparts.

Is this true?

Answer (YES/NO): YES